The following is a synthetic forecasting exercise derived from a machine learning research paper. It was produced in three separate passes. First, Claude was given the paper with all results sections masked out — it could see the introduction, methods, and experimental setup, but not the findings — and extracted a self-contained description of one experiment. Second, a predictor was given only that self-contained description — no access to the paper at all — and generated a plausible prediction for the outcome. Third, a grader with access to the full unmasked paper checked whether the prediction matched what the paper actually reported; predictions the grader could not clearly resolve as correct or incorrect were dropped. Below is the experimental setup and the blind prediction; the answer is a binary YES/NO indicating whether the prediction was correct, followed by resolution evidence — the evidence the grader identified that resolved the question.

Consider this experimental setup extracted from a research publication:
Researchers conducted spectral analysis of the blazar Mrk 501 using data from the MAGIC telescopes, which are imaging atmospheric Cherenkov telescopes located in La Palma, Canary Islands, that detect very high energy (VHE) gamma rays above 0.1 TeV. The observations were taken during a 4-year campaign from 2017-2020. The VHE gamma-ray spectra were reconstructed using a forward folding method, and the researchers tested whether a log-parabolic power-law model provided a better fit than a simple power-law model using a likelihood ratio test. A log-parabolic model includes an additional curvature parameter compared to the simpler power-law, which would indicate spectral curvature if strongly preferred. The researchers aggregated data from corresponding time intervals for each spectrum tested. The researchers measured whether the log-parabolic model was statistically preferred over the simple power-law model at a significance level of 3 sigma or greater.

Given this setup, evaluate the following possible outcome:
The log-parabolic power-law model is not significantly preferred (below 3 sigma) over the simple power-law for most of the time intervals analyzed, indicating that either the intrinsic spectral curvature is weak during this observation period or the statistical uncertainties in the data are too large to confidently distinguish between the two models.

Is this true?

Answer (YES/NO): YES